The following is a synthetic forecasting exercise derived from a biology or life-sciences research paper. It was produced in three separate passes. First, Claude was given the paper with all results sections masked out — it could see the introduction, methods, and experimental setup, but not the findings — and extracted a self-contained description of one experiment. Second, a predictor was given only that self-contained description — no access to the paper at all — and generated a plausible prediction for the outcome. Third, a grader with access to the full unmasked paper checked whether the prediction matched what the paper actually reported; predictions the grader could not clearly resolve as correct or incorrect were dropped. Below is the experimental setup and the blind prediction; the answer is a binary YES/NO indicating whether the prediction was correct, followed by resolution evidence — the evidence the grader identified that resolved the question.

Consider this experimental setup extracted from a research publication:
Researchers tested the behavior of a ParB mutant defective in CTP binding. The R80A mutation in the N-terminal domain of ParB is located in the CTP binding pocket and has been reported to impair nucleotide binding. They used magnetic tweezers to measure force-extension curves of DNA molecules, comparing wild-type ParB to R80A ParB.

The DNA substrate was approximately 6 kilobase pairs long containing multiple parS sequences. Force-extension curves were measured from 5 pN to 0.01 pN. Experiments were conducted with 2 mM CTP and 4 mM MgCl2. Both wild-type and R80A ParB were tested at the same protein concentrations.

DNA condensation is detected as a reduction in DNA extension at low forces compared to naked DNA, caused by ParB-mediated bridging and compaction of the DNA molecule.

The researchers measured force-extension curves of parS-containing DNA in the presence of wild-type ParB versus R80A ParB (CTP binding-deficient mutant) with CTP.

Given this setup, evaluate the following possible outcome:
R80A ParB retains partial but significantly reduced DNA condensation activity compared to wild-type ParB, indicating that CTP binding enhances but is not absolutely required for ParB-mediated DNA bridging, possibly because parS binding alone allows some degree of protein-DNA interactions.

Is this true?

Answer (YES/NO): NO